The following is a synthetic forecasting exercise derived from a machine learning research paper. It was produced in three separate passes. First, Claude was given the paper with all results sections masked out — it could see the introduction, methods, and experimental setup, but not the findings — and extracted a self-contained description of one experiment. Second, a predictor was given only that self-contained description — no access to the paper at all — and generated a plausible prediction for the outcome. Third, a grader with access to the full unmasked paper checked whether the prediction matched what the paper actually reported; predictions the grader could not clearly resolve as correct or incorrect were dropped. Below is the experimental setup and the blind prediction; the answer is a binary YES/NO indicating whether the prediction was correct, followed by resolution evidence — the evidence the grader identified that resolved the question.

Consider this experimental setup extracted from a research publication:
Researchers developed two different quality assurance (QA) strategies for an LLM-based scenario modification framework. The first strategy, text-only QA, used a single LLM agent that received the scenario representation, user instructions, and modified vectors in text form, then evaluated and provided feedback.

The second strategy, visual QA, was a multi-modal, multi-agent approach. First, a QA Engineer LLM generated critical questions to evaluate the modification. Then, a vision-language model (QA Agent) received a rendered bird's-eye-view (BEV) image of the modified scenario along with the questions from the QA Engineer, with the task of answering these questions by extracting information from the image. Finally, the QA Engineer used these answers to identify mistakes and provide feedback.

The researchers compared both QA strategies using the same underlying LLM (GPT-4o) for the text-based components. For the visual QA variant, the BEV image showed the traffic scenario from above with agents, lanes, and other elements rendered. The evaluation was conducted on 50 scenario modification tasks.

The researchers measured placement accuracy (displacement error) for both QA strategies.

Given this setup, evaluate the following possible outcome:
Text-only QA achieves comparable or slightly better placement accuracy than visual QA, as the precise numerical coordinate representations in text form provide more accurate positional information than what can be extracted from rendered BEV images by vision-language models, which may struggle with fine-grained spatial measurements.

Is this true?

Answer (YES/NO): YES